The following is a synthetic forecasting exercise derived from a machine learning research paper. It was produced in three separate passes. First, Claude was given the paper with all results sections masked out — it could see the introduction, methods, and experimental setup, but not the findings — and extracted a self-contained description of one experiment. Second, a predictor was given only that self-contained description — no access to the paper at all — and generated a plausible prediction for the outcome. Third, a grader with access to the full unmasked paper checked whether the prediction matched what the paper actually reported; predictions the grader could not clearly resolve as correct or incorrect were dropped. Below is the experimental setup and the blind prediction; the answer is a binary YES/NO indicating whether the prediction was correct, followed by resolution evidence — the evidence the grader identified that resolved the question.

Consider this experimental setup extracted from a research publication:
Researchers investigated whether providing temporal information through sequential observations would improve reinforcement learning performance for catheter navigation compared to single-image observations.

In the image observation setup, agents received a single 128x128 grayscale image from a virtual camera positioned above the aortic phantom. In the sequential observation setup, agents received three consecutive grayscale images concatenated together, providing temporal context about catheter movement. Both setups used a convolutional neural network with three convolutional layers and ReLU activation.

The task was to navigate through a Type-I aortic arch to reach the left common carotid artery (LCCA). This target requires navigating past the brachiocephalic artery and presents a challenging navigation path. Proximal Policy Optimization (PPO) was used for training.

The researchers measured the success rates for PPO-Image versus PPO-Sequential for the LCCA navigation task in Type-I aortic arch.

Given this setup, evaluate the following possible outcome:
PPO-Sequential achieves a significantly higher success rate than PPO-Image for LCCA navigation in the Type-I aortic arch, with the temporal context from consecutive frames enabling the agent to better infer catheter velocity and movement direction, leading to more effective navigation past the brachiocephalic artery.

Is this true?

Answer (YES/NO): NO